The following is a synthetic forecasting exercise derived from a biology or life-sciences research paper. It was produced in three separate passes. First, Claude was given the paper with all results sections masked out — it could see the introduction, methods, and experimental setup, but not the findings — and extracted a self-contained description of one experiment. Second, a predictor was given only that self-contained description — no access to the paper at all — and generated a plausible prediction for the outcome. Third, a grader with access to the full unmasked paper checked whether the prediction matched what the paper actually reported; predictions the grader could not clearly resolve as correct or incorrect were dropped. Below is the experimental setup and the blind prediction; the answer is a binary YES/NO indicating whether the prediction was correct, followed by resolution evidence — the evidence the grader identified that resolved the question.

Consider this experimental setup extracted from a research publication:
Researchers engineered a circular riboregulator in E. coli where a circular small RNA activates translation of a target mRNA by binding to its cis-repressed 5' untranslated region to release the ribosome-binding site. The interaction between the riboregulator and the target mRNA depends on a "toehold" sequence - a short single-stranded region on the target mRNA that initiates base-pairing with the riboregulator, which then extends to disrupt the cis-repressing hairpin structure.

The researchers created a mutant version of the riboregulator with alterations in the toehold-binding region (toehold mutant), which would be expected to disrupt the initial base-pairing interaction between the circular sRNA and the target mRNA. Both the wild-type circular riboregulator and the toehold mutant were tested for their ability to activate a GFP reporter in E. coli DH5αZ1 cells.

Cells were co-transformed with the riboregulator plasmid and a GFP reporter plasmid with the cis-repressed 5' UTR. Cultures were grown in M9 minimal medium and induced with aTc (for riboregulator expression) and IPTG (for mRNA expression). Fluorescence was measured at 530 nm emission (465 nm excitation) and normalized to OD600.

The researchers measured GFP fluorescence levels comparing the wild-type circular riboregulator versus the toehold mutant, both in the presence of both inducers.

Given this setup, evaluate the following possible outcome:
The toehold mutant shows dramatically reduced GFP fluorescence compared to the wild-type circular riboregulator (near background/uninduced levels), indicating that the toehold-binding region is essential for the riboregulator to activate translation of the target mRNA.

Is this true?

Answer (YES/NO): YES